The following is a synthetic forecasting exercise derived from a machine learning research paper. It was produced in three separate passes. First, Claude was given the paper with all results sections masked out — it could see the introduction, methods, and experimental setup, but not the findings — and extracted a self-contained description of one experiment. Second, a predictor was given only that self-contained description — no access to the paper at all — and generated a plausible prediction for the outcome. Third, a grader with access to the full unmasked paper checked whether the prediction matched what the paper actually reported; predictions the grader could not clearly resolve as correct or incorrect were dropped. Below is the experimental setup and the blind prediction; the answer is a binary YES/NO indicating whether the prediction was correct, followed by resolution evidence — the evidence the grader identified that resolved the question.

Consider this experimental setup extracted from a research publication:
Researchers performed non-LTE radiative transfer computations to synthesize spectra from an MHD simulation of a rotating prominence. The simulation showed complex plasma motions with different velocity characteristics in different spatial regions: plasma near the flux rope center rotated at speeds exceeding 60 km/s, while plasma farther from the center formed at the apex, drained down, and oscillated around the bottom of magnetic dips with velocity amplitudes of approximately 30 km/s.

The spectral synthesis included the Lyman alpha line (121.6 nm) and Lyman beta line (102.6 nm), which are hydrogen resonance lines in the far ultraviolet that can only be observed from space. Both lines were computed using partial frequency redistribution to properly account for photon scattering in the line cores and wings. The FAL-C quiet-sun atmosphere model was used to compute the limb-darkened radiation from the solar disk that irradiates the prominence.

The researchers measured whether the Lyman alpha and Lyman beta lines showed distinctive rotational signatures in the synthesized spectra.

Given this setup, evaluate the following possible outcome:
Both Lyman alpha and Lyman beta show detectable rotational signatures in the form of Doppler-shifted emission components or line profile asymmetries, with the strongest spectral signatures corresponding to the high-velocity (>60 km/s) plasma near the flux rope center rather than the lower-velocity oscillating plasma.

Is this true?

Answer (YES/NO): NO